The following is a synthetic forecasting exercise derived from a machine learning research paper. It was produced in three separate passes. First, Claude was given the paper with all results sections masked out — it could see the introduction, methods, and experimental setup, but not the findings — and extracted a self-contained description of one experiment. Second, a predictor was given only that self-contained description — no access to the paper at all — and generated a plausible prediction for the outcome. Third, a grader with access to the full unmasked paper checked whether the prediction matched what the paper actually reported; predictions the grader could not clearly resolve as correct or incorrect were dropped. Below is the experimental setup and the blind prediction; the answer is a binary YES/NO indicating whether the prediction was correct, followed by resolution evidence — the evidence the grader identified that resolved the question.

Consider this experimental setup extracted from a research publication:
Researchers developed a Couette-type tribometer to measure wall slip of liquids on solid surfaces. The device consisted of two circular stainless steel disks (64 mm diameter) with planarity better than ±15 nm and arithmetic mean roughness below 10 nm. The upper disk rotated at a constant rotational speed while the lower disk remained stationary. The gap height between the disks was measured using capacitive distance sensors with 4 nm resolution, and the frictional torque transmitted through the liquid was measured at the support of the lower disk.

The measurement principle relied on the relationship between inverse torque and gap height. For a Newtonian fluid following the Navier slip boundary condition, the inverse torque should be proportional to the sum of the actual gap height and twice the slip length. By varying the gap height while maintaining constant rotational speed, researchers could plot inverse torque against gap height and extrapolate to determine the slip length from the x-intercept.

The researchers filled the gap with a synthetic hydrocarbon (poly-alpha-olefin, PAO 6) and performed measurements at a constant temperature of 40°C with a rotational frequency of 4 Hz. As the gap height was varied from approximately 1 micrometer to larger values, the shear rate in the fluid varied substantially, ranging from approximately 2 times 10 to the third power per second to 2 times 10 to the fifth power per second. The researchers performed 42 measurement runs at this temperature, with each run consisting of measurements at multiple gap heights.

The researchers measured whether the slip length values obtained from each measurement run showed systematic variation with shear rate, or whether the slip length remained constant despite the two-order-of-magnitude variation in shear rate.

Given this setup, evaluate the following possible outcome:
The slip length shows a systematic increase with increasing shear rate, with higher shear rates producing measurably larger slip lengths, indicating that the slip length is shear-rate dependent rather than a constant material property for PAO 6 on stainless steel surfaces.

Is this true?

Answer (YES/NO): NO